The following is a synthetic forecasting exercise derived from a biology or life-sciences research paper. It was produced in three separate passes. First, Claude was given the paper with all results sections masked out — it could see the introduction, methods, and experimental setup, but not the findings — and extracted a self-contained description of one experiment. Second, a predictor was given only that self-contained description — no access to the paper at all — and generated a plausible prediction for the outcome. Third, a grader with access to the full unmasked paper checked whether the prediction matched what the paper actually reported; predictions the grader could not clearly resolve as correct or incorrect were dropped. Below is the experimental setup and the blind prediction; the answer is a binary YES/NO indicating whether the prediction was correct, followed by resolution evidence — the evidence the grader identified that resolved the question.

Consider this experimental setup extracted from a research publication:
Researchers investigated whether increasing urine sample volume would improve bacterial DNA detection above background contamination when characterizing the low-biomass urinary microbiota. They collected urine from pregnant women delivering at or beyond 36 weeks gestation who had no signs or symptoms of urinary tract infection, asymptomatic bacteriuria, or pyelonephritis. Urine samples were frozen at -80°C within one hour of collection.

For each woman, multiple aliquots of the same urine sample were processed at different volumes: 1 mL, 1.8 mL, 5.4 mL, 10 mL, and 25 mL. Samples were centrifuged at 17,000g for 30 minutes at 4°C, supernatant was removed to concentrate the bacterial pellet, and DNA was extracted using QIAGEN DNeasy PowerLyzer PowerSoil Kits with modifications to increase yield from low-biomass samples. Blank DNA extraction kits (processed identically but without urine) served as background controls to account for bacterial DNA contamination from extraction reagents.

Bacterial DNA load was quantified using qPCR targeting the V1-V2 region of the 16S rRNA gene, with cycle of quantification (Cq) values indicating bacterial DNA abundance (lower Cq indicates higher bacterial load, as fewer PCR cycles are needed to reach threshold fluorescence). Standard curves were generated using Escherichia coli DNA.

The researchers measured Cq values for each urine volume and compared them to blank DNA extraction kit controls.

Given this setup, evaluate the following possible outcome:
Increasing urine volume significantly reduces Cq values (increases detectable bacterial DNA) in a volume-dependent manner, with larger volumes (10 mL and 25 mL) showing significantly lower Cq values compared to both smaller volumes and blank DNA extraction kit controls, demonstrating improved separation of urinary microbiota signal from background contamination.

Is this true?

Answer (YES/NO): NO